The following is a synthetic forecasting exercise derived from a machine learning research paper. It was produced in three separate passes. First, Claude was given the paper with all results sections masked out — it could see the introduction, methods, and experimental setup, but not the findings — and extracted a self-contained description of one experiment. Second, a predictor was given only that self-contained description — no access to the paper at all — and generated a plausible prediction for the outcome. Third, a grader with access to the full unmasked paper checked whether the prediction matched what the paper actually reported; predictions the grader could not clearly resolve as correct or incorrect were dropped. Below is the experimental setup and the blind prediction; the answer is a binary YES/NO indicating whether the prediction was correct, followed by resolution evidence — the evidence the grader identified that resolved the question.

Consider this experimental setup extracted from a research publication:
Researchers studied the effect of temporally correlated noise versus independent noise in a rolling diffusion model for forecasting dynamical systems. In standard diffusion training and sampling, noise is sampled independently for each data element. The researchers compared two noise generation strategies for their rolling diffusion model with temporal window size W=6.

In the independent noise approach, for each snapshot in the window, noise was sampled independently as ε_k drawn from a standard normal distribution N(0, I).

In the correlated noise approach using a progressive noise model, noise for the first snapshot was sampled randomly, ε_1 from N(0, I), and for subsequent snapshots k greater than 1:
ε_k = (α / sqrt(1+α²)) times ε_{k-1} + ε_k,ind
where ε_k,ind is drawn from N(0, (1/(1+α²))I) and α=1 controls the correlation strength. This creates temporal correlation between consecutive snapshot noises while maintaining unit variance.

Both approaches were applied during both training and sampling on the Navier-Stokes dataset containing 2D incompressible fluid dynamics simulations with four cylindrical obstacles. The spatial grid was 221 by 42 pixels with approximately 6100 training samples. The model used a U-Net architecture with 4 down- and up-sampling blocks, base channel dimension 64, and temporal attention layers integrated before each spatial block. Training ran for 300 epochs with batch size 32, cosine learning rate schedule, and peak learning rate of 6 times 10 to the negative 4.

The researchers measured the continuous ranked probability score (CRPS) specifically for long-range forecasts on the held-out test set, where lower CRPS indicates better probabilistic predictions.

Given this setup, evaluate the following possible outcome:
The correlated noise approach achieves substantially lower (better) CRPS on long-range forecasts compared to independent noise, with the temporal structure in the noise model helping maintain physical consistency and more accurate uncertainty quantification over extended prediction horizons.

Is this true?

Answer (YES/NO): NO